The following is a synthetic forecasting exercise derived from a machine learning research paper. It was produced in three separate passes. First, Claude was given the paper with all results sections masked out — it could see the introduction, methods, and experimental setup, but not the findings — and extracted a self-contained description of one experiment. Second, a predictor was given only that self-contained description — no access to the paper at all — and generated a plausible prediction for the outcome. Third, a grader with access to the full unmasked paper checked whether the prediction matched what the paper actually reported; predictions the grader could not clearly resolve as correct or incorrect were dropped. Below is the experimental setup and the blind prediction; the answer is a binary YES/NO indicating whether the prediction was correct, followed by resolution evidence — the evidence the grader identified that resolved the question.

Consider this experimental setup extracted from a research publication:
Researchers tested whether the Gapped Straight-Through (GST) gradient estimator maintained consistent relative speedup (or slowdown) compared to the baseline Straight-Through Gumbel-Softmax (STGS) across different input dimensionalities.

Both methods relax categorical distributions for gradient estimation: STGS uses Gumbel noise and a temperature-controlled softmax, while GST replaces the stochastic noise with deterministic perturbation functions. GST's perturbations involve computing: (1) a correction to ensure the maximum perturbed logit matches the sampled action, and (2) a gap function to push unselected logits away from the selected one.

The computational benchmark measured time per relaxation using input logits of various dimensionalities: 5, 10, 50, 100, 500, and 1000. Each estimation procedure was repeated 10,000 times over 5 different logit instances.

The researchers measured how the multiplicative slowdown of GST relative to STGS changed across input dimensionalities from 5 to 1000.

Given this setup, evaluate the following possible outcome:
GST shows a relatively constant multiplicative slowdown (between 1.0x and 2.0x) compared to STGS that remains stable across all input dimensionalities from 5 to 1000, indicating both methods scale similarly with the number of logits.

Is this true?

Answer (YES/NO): NO